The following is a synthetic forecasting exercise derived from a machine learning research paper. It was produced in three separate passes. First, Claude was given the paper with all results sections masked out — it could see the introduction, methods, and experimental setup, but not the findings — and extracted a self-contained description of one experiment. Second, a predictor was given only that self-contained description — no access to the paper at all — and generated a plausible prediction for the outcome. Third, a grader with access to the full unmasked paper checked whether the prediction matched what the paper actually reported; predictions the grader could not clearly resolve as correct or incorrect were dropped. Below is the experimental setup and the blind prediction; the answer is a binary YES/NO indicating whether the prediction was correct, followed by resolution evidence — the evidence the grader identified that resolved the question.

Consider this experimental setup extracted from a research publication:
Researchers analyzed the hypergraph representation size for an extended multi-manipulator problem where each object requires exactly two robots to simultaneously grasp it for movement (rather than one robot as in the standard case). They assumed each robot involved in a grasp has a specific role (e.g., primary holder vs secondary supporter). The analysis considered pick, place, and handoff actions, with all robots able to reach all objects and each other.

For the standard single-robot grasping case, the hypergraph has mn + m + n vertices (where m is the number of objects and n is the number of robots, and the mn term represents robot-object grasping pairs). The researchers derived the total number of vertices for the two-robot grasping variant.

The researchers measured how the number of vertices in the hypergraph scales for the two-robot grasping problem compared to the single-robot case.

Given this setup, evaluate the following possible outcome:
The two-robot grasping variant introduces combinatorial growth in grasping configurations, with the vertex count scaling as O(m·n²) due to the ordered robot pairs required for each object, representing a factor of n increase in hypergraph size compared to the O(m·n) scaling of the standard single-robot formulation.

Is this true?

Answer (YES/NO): YES